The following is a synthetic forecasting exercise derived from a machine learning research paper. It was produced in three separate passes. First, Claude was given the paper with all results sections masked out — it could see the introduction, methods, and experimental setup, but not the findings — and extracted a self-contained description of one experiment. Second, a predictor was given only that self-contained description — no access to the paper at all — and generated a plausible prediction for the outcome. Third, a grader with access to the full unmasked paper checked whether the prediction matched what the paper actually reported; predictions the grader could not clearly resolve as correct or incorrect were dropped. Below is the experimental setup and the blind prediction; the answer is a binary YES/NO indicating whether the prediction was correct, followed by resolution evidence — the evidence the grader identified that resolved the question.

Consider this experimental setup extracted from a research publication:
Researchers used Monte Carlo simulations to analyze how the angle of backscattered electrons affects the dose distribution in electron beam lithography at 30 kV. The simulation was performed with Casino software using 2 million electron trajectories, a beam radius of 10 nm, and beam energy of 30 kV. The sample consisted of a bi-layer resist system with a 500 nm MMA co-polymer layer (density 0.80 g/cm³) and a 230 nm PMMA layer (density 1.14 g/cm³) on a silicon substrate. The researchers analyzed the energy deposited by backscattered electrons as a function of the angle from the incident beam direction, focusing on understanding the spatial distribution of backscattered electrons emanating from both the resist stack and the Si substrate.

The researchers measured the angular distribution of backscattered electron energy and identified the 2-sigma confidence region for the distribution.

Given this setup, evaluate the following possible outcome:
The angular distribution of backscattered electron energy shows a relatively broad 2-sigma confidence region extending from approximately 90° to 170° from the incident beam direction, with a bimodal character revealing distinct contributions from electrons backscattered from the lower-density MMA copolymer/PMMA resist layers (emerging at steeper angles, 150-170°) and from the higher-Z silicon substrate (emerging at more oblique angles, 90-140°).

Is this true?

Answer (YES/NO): NO